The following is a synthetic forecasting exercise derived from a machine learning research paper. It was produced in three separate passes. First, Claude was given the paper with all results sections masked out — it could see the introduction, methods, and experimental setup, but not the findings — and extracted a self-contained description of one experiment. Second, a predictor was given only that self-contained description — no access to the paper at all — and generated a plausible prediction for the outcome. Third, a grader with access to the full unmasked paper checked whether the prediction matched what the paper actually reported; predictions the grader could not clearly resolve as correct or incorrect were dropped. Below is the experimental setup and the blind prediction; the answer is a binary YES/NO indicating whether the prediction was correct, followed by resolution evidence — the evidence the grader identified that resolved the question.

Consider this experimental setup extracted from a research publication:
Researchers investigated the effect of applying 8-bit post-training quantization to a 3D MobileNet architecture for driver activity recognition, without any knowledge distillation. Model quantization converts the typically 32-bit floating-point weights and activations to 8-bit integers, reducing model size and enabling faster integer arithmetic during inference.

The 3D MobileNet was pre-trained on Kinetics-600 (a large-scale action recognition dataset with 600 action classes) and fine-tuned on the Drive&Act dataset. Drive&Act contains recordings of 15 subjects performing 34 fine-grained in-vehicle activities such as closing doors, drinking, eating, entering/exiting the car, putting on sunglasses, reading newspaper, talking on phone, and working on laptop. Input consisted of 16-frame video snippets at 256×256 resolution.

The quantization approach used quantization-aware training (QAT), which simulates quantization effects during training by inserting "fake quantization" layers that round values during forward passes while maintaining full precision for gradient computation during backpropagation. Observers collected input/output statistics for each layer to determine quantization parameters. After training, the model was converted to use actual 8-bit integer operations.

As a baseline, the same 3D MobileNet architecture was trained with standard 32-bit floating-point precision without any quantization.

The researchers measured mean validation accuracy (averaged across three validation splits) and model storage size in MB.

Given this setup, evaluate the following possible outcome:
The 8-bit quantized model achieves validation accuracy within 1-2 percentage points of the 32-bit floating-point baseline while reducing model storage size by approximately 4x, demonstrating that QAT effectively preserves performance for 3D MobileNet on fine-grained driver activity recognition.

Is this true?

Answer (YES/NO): NO